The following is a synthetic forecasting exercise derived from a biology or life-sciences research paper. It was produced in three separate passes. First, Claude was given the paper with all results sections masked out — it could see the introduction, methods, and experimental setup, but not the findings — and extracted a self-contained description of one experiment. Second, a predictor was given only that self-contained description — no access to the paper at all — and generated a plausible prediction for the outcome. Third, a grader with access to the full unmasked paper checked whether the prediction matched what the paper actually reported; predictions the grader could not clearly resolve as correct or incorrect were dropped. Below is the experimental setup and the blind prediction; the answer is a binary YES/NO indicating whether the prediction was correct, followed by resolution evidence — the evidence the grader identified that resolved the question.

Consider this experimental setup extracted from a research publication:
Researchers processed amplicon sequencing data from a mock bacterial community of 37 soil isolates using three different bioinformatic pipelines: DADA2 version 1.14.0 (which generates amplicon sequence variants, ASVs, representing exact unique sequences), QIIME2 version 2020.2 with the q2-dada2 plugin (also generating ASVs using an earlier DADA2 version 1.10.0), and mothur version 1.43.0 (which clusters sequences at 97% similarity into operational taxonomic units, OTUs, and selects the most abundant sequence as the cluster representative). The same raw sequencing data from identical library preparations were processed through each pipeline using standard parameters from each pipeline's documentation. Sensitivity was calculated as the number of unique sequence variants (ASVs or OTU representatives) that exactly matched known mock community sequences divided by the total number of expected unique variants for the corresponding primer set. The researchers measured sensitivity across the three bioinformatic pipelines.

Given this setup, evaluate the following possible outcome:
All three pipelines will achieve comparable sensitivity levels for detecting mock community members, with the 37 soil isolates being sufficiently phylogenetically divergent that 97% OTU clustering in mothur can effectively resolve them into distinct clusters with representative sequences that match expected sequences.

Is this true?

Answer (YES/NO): NO